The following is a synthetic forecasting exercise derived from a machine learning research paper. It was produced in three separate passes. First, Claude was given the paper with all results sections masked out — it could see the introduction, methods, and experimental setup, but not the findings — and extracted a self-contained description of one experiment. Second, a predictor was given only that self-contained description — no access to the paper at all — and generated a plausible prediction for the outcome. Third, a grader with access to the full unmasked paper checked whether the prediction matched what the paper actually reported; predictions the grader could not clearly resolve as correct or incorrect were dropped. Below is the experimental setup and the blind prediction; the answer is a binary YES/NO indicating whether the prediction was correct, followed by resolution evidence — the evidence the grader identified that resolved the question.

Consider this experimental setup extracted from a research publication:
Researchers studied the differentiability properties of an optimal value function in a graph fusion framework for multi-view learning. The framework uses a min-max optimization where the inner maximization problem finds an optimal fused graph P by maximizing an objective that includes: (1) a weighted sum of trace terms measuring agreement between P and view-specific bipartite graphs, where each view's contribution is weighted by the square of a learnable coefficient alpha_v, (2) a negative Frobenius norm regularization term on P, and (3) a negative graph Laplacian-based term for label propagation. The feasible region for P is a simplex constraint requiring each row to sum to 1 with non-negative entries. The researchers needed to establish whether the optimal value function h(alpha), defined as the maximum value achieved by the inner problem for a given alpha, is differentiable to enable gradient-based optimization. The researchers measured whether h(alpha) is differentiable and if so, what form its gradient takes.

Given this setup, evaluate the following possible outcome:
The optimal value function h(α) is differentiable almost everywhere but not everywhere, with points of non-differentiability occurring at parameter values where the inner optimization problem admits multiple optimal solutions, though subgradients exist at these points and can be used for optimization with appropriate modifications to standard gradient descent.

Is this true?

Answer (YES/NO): NO